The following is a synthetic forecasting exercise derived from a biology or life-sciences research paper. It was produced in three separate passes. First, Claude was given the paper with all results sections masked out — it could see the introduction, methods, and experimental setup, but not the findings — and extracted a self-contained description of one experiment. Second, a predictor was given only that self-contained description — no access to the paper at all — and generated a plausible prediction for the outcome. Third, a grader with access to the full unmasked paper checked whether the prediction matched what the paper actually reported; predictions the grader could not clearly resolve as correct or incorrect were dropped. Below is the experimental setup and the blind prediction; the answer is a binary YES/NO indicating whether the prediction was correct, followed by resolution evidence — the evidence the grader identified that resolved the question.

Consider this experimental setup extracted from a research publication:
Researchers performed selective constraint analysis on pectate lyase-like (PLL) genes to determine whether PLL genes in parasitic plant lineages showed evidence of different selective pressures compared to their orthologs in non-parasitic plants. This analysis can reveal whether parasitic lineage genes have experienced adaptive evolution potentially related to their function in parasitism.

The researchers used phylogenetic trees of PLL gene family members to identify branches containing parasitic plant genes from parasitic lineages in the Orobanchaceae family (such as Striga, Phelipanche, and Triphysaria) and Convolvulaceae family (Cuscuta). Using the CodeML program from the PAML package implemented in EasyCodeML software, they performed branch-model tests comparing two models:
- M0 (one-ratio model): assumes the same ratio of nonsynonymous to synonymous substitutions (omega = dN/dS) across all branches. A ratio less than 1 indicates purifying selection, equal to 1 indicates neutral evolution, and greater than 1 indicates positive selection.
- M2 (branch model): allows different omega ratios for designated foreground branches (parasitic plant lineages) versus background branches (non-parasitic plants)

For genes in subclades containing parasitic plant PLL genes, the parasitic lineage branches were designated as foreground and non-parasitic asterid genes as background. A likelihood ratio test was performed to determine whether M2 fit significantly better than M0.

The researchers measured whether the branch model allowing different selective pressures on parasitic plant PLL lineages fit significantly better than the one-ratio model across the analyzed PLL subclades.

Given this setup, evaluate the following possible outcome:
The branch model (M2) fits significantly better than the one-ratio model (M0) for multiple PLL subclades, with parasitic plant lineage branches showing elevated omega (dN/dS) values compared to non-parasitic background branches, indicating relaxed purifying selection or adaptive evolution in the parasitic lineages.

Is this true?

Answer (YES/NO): YES